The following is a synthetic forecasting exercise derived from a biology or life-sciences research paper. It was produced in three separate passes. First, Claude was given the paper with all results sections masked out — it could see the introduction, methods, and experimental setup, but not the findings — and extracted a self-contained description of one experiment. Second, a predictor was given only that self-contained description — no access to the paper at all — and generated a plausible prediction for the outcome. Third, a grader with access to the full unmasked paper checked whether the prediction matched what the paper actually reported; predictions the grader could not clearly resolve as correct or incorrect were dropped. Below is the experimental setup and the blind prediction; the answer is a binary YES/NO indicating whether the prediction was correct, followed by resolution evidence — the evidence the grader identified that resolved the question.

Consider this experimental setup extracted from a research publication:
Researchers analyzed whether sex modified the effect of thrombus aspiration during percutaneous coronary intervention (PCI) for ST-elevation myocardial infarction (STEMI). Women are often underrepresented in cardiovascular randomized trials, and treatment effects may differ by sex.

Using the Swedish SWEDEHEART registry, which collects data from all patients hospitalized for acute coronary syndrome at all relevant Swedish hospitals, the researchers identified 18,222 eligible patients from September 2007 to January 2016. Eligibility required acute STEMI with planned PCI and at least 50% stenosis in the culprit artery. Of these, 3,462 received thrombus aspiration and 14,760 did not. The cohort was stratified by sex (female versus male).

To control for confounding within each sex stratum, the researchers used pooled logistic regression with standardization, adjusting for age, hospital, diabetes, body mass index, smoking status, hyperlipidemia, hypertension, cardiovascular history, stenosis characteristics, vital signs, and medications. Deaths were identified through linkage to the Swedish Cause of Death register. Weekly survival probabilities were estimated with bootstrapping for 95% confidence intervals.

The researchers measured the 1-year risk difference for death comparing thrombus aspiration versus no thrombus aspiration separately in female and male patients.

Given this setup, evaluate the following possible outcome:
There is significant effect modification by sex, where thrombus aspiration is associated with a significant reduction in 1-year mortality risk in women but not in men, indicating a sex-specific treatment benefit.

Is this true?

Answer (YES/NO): NO